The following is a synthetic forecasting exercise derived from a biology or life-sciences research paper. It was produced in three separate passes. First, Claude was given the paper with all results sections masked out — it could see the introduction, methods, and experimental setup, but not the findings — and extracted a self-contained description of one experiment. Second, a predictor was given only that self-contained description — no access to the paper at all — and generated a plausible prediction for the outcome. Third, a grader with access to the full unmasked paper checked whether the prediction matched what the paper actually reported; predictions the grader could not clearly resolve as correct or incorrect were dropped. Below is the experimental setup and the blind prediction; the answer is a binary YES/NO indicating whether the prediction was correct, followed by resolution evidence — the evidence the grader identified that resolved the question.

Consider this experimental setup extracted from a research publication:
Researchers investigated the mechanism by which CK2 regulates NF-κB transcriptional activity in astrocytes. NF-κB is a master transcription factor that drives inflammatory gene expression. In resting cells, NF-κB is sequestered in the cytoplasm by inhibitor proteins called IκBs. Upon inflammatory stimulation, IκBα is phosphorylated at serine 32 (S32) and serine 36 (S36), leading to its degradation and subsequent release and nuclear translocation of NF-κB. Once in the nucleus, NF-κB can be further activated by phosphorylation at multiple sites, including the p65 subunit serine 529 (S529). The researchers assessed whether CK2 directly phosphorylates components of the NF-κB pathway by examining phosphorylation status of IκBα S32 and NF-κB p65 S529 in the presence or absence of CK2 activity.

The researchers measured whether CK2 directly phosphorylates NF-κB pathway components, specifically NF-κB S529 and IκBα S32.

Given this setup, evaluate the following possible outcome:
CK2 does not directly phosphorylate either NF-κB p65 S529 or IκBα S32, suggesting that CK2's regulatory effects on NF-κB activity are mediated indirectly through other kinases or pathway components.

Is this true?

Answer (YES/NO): NO